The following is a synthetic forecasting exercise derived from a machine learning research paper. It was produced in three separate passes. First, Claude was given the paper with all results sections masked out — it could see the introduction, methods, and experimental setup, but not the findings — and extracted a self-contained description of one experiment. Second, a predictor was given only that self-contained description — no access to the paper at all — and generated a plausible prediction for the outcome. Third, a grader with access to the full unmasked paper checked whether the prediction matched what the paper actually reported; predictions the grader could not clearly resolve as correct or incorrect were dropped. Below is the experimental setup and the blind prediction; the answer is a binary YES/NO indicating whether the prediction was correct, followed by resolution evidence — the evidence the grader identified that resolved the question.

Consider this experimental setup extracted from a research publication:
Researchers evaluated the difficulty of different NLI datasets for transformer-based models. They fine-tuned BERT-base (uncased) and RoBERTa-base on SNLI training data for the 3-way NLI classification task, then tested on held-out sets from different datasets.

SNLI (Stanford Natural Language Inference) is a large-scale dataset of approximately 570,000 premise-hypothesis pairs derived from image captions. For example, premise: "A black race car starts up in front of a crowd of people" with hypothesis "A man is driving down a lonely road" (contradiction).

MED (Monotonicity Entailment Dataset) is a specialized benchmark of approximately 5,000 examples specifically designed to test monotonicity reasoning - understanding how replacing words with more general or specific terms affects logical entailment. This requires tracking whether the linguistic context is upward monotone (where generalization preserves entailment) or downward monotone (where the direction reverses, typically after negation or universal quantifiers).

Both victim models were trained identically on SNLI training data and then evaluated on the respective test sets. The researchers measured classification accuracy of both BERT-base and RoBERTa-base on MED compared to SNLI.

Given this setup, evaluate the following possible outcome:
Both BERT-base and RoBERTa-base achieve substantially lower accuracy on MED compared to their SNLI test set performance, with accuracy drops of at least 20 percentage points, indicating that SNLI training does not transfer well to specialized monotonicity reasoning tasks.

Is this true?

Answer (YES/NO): NO